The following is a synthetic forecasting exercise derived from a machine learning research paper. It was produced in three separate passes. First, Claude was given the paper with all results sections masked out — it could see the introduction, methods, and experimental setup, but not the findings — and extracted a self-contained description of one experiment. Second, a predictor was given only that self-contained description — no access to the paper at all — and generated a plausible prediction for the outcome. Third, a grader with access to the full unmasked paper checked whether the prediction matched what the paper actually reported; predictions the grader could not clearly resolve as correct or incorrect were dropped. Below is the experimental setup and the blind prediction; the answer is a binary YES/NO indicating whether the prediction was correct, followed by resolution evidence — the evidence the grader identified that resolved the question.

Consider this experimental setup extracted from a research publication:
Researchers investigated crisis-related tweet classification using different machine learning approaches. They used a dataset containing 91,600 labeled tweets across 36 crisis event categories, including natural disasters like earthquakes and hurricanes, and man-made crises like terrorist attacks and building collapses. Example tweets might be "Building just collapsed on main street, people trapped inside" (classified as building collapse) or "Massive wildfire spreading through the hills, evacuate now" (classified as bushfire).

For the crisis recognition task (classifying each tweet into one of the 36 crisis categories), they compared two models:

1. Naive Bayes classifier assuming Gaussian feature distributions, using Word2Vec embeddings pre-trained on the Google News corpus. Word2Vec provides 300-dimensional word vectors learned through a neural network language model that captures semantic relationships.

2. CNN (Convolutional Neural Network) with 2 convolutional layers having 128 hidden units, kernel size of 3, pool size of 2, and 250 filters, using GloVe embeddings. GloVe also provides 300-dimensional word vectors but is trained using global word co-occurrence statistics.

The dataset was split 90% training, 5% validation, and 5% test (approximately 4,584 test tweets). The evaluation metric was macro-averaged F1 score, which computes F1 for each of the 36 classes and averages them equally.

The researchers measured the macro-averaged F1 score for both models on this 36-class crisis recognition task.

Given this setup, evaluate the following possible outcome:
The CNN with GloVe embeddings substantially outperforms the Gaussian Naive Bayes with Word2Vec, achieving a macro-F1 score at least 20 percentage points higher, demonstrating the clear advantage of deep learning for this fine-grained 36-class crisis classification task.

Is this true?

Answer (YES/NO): NO